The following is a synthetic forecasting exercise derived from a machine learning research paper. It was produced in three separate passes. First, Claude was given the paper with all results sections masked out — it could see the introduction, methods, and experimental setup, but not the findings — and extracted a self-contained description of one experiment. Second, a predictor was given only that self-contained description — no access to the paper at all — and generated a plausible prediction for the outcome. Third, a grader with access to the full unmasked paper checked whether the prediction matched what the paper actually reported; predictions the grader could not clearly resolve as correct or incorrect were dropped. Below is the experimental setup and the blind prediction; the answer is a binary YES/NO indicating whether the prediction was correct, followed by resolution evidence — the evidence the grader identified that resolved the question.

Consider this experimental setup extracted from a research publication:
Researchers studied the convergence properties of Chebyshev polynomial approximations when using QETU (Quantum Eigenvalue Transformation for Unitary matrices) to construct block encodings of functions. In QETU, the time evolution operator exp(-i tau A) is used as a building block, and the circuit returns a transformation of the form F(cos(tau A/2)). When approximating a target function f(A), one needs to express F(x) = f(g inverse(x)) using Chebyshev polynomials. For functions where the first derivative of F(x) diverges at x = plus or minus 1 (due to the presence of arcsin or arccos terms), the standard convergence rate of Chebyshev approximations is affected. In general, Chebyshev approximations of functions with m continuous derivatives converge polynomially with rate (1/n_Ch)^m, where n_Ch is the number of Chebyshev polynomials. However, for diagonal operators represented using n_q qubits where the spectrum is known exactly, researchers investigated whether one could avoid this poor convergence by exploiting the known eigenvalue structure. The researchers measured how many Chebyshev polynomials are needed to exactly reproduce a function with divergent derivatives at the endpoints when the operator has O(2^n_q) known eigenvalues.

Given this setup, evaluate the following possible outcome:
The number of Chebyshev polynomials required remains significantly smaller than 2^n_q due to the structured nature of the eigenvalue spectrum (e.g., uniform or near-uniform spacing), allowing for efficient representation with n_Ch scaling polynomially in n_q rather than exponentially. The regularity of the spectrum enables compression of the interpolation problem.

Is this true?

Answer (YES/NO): NO